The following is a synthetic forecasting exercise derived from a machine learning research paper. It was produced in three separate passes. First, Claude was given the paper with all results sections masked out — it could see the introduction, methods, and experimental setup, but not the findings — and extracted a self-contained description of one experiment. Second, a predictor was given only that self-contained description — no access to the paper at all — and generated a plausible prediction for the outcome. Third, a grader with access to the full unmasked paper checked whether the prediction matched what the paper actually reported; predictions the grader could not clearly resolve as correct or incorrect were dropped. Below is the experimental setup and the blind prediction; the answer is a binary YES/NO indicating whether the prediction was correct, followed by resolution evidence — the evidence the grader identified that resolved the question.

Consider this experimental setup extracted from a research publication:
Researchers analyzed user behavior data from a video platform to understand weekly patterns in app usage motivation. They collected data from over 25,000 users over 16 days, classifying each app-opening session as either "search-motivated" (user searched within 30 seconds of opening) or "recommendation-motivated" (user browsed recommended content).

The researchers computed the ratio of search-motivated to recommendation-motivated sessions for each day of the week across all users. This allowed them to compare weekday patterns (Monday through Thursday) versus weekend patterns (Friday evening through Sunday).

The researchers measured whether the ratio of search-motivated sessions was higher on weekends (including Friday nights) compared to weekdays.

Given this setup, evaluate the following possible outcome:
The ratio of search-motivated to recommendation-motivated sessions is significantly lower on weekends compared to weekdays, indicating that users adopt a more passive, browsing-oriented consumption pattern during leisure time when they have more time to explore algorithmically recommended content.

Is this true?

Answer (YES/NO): NO